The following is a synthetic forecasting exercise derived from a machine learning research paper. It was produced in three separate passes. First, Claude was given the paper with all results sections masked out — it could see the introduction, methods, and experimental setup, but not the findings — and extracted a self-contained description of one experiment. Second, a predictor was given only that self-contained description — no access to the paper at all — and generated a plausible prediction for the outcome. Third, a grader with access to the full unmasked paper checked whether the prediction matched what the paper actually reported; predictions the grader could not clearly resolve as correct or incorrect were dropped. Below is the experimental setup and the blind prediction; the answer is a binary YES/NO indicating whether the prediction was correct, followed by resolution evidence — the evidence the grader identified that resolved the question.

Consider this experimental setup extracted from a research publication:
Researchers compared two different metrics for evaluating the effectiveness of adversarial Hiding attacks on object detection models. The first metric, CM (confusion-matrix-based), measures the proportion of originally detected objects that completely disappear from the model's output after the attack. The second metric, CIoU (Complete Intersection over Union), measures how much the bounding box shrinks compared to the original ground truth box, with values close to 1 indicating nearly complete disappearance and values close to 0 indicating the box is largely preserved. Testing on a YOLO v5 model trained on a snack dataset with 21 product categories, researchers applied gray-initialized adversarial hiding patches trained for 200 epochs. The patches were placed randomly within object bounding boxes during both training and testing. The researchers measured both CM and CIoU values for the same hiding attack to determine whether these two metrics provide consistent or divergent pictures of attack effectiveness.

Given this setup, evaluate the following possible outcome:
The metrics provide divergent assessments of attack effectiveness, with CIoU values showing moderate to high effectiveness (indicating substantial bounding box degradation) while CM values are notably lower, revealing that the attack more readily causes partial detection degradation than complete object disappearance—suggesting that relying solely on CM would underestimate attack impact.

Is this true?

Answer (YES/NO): NO